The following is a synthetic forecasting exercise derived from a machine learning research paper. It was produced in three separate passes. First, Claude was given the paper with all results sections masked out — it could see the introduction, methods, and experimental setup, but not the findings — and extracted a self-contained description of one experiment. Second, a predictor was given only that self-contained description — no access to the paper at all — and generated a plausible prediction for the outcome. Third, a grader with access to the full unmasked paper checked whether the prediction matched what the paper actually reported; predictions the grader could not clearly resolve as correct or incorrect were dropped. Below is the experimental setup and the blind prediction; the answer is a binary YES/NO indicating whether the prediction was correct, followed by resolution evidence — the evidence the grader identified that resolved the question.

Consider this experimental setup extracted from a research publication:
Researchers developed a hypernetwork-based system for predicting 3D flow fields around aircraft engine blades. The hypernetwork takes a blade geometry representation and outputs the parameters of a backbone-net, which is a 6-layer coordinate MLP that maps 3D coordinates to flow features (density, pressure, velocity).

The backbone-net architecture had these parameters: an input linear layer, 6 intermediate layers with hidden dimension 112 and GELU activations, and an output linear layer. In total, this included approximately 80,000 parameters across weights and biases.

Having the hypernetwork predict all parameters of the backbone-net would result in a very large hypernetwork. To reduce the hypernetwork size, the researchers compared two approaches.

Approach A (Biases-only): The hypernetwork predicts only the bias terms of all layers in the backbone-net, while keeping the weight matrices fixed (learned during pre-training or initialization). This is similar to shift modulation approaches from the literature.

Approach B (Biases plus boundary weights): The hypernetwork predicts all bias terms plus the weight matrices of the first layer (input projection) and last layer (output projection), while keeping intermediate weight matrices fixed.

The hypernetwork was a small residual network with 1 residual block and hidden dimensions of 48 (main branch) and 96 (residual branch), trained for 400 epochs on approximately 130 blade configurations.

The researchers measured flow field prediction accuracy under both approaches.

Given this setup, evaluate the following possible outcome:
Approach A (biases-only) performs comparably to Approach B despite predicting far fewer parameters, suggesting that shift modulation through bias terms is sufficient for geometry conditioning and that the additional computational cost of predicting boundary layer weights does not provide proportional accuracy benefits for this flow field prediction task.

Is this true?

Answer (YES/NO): NO